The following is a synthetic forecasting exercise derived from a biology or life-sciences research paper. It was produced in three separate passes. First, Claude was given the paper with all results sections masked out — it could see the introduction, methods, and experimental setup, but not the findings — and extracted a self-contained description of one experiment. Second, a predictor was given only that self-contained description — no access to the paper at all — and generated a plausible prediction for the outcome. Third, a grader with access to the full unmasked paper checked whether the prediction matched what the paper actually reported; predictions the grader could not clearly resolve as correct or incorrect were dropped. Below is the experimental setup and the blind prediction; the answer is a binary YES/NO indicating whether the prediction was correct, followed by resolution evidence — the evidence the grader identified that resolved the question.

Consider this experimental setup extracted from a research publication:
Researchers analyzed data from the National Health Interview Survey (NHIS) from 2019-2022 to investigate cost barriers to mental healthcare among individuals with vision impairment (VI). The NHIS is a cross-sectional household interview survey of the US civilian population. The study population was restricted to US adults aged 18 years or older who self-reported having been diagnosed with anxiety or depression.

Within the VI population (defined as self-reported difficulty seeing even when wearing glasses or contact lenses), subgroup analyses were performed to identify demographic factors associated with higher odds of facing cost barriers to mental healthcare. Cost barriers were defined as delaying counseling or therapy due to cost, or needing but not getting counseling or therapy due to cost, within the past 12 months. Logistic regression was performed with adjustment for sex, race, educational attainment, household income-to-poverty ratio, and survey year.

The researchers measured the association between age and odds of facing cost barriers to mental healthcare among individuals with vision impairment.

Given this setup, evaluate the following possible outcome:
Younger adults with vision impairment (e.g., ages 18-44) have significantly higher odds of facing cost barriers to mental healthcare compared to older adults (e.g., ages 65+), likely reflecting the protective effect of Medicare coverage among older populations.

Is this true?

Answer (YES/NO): YES